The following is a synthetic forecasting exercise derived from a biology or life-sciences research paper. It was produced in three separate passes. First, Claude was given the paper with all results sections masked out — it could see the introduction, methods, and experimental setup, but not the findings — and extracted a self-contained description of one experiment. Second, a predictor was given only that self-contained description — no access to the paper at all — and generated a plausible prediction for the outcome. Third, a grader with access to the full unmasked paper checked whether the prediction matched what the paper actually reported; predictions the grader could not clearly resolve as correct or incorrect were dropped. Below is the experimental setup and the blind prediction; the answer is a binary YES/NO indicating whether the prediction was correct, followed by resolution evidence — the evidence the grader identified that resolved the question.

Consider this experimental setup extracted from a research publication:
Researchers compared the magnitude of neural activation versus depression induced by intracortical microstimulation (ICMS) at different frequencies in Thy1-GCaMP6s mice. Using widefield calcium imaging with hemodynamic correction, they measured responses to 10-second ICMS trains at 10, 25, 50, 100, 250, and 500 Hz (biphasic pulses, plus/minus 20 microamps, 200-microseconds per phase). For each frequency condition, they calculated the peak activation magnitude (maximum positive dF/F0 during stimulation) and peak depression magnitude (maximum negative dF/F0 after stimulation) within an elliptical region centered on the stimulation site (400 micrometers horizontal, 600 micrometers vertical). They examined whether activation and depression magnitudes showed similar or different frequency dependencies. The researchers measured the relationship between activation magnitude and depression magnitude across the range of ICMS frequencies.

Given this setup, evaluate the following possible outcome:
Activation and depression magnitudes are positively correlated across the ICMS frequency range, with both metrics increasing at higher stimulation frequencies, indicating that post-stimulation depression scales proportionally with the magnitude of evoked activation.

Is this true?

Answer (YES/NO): NO